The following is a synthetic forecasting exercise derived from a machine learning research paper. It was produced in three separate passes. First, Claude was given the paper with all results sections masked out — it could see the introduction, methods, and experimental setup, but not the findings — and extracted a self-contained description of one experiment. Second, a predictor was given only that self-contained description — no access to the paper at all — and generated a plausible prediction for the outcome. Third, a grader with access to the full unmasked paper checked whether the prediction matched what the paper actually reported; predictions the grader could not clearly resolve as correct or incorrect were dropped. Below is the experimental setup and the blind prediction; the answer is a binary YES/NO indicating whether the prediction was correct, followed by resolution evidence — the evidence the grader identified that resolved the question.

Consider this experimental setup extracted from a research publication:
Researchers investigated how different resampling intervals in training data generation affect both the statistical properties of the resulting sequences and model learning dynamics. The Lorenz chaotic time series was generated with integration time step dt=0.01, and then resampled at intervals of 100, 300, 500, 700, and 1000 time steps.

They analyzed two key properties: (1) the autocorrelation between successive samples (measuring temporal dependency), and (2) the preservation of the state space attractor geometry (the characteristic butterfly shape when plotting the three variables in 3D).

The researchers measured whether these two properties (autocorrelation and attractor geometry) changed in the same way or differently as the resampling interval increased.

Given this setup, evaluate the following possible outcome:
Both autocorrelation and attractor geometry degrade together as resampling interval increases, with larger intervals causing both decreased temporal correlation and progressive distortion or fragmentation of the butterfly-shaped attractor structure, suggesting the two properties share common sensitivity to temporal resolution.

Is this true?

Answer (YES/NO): NO